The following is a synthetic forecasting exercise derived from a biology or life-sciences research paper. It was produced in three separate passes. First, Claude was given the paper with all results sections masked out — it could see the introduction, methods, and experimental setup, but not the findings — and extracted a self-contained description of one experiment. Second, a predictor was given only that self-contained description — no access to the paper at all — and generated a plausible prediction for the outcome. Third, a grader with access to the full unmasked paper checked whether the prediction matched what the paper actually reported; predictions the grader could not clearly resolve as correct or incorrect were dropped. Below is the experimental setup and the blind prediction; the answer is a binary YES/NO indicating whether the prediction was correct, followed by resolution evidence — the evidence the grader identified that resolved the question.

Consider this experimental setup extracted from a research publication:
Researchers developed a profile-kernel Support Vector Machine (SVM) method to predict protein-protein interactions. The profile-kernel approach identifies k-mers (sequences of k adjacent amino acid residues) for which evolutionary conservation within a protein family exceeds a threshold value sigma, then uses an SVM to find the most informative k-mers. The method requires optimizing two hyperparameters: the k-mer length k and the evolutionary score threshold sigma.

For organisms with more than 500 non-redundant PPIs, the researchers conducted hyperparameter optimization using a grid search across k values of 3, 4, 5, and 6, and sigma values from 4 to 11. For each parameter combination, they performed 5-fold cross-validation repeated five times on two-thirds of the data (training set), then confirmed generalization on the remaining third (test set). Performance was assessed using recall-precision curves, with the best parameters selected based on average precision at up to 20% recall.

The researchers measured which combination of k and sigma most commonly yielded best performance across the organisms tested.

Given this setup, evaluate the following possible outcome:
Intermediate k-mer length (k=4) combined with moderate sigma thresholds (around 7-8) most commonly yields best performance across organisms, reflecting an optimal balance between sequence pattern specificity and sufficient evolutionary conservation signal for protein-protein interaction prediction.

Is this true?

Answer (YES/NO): NO